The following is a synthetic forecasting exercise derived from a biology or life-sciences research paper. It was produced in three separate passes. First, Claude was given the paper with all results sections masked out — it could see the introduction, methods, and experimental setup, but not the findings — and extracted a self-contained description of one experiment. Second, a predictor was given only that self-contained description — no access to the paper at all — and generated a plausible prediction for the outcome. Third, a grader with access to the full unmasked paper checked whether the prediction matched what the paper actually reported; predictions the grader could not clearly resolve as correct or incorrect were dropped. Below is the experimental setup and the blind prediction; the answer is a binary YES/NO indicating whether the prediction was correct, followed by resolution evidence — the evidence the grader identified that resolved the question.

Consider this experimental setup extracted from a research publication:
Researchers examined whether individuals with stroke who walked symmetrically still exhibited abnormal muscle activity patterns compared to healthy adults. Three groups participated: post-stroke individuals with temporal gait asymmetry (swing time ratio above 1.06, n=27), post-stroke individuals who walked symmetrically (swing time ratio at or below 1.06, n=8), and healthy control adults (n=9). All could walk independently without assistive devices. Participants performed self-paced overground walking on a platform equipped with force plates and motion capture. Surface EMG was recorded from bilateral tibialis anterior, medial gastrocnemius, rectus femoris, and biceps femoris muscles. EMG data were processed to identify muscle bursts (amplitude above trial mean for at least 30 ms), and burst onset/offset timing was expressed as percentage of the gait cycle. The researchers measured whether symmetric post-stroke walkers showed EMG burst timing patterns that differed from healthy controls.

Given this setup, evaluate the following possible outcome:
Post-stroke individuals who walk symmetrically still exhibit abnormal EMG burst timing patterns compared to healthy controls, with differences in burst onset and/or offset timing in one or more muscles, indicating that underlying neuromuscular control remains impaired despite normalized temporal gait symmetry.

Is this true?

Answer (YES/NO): NO